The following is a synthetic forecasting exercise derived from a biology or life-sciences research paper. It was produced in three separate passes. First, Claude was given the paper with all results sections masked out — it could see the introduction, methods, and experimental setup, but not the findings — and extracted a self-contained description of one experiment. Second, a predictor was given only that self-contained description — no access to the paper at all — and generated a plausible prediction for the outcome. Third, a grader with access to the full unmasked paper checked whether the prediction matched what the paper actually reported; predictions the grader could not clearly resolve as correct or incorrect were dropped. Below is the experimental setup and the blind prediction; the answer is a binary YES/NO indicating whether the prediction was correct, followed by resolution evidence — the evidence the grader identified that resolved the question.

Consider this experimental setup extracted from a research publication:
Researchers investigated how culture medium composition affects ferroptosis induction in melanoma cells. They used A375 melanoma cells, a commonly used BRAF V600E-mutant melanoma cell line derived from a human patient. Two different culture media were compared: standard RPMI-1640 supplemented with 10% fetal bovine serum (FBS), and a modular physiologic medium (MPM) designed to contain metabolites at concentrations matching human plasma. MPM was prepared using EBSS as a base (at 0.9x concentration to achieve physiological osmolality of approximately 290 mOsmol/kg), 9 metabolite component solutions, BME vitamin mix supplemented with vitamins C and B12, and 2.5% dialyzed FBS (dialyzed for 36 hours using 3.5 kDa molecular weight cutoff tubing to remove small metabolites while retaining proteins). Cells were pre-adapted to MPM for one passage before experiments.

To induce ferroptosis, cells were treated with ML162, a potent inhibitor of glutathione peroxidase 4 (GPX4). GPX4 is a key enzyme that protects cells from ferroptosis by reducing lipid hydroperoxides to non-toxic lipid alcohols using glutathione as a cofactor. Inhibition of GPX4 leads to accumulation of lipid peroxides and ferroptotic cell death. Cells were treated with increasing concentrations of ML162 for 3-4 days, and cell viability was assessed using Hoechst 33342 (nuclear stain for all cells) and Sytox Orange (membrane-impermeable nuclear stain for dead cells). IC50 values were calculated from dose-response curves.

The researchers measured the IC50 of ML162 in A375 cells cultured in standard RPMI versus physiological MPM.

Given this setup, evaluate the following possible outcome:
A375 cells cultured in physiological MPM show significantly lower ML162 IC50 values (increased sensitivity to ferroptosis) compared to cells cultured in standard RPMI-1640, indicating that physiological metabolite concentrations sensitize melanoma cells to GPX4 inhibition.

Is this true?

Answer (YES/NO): NO